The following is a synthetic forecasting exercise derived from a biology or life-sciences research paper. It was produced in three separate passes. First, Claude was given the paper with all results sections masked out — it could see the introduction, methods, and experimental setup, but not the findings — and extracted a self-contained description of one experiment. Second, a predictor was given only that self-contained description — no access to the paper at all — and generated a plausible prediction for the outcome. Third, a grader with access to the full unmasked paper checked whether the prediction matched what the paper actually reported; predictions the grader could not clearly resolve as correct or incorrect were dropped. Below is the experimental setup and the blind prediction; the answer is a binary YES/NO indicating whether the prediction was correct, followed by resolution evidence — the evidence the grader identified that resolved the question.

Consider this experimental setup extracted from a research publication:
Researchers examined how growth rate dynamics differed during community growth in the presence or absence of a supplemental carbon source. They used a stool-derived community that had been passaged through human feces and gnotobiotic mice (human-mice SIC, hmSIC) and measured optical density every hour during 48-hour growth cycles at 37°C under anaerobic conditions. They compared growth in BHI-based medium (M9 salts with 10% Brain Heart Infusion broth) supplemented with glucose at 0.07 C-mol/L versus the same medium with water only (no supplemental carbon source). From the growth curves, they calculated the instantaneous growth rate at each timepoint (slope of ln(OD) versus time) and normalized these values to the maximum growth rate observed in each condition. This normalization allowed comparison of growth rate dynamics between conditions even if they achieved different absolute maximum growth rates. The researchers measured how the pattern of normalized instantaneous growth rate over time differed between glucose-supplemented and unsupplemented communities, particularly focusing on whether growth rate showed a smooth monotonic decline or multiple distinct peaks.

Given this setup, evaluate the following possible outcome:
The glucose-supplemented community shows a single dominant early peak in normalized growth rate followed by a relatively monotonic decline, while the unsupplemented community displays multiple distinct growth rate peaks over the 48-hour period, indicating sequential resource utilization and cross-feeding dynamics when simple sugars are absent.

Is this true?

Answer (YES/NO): NO